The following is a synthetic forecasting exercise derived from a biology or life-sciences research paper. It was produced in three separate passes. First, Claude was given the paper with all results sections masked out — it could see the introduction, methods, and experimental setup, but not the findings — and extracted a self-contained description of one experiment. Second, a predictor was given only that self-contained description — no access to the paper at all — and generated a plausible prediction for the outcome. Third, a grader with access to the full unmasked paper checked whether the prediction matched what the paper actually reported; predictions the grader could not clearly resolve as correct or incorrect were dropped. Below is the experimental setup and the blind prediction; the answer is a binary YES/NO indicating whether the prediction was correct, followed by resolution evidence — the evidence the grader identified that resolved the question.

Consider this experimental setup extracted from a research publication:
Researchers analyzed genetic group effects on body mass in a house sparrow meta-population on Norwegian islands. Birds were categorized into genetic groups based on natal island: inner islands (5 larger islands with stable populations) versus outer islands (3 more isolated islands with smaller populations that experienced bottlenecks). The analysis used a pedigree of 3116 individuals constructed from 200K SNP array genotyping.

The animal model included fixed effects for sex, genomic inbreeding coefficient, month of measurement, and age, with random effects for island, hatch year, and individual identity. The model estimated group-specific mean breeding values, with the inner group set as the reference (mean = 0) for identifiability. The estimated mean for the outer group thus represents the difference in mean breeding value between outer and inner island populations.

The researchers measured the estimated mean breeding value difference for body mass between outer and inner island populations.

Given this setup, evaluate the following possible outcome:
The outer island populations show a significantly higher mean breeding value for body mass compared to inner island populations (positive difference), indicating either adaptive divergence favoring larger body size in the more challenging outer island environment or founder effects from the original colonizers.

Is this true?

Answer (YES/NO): NO